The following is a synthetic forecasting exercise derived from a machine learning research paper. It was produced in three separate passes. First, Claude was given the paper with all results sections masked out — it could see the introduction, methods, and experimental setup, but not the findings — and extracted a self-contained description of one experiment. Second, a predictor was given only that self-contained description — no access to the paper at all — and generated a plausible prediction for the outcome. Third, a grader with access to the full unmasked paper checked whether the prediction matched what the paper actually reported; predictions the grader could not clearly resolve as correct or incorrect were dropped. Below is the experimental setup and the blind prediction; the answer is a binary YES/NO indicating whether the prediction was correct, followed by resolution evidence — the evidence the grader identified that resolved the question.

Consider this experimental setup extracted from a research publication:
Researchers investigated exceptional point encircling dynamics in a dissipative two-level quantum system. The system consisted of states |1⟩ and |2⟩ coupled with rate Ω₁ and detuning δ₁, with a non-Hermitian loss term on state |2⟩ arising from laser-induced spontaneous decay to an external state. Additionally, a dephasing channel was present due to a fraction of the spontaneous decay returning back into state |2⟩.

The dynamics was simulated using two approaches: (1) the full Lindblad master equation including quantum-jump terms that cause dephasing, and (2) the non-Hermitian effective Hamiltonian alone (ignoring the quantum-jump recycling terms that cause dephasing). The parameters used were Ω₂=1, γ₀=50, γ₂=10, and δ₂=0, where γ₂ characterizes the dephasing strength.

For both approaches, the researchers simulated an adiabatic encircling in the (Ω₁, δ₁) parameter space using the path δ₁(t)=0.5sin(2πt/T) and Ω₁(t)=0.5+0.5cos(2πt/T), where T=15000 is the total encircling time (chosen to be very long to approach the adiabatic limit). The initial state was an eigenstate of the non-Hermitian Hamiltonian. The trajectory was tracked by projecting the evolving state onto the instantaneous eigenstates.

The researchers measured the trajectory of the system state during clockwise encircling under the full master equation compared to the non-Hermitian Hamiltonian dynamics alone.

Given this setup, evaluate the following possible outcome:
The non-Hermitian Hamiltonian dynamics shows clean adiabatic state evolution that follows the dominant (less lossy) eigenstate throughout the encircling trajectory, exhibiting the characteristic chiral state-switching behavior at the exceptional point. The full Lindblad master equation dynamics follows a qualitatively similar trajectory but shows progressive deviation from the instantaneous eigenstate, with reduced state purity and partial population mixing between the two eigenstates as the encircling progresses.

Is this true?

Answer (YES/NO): NO